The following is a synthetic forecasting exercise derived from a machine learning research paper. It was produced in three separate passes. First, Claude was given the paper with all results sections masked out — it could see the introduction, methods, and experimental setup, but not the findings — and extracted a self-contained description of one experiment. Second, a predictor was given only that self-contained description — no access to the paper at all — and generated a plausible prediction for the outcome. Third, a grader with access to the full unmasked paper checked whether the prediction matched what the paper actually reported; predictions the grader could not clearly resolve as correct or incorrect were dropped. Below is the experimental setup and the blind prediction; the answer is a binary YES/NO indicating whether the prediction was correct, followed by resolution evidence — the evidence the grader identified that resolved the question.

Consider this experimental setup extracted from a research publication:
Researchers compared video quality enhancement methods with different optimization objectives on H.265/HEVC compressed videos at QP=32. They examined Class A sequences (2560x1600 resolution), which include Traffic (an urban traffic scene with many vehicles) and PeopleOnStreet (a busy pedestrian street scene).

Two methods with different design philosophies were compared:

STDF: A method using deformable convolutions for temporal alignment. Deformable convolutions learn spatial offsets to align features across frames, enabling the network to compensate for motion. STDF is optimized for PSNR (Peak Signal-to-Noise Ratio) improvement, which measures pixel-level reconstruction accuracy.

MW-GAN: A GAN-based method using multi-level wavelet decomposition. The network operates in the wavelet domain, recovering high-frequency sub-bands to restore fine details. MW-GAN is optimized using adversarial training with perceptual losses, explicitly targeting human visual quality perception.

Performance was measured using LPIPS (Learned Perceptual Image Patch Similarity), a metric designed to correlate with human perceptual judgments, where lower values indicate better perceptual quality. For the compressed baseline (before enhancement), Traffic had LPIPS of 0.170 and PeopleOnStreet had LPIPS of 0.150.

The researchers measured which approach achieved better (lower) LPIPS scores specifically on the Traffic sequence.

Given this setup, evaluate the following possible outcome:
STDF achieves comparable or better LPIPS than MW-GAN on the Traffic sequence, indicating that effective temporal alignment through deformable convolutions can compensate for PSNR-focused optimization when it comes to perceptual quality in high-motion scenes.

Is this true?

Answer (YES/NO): YES